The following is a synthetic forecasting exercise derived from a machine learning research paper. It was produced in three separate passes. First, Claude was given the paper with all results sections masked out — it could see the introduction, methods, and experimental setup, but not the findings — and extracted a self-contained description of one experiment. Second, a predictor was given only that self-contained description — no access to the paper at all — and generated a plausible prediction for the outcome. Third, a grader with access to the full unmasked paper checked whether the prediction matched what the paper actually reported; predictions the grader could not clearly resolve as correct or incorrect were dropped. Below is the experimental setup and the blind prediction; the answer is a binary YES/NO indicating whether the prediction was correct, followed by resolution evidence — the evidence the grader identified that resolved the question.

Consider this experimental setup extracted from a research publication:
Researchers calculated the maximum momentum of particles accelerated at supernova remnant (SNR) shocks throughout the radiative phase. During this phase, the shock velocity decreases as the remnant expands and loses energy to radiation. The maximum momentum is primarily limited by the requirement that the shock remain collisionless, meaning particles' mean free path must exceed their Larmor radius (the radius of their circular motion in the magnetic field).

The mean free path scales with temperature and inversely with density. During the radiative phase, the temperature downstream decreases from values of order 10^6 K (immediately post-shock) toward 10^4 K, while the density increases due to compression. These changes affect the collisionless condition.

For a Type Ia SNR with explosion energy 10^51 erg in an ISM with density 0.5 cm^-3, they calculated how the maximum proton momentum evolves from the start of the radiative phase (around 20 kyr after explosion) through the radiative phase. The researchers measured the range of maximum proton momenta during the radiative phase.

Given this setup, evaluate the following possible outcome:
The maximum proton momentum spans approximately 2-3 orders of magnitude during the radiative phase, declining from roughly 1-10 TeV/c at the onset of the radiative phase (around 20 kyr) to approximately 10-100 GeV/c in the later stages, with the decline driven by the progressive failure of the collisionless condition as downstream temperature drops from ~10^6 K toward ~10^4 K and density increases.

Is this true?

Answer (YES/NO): NO